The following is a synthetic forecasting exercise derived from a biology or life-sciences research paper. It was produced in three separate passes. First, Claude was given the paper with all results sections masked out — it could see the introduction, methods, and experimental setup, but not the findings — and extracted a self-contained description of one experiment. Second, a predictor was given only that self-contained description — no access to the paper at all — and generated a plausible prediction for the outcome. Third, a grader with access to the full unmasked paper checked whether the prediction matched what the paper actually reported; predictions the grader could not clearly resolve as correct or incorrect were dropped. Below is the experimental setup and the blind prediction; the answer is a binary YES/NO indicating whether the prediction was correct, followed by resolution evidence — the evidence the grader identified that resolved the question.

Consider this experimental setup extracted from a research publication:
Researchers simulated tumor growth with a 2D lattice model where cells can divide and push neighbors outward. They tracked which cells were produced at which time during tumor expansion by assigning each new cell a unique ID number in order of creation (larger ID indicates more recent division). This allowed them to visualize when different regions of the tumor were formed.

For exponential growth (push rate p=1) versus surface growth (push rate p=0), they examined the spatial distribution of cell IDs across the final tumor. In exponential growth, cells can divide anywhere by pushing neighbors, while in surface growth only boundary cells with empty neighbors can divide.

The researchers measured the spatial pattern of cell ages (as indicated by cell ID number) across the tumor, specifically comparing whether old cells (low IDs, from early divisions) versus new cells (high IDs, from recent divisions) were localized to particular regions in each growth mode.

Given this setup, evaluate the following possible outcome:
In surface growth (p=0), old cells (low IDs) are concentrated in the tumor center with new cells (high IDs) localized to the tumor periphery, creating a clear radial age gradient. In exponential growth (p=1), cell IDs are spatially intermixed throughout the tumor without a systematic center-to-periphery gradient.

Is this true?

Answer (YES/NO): YES